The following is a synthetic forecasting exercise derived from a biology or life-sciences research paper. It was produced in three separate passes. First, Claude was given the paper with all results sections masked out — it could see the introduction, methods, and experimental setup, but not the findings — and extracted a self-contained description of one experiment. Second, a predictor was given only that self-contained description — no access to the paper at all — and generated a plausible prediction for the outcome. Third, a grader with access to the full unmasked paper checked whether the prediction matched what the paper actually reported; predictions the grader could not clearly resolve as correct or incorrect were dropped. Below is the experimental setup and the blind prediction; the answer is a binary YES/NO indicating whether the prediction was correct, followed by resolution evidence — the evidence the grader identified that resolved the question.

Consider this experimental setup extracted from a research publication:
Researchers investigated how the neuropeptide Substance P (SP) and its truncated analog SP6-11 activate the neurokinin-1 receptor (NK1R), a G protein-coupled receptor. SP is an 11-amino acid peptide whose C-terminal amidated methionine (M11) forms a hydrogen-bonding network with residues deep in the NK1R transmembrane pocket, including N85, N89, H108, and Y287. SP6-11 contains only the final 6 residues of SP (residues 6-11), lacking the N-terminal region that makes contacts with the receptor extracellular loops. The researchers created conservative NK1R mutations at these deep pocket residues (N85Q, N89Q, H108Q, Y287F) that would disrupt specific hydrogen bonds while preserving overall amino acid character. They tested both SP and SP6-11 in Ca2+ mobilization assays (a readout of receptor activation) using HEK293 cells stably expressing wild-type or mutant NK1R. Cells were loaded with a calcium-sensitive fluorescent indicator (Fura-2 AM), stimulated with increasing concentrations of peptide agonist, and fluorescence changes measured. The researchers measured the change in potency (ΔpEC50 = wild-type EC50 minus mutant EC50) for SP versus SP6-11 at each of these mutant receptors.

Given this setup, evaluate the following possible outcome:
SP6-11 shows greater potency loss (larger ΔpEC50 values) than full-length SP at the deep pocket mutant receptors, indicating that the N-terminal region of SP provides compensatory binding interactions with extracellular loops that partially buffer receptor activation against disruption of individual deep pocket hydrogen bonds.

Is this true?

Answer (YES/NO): YES